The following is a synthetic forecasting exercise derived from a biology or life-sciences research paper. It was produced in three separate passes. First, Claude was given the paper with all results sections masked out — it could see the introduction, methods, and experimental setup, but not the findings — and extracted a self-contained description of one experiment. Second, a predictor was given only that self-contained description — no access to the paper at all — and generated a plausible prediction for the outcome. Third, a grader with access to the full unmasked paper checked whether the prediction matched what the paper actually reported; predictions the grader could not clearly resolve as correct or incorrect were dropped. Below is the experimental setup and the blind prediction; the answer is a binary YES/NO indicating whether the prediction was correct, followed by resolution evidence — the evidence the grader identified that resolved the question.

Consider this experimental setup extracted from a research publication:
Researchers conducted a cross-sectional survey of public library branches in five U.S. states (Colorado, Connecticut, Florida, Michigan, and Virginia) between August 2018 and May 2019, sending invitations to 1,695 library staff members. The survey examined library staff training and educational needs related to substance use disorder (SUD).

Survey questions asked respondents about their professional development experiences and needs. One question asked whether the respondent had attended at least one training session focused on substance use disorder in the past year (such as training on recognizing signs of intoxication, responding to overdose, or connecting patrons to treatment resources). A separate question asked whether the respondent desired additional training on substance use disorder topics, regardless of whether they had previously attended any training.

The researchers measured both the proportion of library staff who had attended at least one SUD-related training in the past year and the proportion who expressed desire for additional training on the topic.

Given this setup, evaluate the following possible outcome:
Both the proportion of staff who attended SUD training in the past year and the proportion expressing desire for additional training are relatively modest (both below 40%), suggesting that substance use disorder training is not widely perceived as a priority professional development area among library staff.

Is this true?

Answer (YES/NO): NO